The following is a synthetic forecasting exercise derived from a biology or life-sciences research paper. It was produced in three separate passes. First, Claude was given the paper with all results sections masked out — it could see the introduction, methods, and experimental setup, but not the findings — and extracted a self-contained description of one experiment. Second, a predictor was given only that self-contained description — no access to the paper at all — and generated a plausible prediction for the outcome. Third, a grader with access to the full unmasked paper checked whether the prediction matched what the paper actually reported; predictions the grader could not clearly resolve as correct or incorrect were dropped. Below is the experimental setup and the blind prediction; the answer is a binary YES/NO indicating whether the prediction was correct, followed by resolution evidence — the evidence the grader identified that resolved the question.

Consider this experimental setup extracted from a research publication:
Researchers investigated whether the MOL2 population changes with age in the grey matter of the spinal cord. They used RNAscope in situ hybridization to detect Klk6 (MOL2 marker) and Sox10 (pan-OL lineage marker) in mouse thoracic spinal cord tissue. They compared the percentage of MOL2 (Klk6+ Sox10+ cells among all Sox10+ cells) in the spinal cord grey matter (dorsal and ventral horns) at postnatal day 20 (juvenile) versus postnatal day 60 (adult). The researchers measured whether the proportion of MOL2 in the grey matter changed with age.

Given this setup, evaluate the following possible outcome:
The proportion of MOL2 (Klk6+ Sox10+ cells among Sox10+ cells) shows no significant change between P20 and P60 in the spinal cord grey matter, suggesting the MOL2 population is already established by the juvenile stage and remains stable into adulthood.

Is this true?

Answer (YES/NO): NO